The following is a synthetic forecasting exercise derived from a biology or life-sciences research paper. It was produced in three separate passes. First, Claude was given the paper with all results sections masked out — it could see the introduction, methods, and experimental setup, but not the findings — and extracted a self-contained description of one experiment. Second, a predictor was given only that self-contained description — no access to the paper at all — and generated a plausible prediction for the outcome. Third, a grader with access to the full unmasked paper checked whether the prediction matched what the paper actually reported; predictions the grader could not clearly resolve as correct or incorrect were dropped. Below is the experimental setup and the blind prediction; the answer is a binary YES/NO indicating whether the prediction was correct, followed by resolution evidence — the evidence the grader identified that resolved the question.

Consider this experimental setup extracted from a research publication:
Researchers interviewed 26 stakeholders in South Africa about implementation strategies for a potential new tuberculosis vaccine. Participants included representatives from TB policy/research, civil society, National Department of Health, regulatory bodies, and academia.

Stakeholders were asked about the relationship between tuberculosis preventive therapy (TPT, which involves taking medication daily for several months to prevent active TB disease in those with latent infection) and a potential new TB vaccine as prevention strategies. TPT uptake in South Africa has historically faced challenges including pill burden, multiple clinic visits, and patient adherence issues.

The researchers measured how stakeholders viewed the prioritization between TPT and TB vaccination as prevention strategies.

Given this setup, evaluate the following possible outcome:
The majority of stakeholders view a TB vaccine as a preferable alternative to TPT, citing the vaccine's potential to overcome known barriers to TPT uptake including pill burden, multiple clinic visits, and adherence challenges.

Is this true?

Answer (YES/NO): NO